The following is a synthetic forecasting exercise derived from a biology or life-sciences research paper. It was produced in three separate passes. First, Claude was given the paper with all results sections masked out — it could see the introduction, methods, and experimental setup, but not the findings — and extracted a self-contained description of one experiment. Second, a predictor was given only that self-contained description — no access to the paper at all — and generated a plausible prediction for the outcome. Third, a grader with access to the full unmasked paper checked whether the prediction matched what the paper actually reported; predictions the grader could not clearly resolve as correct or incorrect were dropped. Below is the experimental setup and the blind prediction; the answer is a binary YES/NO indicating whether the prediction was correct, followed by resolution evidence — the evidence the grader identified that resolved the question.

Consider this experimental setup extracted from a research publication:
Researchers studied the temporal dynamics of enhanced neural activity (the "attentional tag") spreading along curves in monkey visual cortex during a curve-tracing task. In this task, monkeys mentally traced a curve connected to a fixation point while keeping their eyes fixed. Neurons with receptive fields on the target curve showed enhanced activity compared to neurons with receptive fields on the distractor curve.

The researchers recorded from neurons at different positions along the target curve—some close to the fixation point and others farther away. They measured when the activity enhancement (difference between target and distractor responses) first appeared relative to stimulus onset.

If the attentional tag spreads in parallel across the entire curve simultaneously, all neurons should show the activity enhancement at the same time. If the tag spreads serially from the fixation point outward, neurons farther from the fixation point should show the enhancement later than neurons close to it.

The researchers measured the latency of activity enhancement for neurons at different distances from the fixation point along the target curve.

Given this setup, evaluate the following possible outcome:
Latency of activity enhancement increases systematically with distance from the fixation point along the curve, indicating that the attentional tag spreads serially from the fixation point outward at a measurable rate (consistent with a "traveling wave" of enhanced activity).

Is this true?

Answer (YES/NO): YES